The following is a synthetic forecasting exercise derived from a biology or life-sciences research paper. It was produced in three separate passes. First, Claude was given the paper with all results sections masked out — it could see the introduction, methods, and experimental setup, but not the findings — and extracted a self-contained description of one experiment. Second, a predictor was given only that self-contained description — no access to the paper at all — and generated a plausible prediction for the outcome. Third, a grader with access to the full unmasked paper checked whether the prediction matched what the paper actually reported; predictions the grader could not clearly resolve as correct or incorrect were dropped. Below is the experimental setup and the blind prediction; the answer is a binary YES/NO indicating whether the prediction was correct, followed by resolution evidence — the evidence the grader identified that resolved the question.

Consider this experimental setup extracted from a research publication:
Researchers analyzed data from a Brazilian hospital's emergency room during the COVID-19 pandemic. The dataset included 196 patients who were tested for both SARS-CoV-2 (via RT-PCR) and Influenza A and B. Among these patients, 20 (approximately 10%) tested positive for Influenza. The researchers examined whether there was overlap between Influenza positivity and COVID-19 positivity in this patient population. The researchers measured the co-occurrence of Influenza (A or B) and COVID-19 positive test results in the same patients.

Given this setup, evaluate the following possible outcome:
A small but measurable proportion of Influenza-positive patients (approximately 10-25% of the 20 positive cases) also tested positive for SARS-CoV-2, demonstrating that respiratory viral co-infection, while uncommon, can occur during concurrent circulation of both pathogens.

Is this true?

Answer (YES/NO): NO